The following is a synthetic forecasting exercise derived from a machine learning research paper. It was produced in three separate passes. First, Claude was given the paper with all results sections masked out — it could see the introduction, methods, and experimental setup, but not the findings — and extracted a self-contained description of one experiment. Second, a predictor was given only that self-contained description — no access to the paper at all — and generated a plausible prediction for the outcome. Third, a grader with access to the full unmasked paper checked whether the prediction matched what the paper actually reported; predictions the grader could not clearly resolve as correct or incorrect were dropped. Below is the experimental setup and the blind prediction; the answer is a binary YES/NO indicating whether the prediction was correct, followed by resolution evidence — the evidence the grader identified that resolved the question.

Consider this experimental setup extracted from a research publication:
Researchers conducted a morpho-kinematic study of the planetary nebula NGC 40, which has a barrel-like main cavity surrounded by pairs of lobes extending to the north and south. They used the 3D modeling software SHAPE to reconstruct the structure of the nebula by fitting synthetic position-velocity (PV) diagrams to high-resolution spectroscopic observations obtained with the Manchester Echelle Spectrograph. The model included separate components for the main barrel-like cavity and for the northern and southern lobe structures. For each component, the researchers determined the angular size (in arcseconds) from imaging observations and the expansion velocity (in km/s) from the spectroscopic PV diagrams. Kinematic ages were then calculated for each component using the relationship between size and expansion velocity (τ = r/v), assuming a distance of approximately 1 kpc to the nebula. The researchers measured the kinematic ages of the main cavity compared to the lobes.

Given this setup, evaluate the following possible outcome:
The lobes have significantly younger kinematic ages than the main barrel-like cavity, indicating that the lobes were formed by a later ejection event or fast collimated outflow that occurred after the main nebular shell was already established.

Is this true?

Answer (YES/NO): YES